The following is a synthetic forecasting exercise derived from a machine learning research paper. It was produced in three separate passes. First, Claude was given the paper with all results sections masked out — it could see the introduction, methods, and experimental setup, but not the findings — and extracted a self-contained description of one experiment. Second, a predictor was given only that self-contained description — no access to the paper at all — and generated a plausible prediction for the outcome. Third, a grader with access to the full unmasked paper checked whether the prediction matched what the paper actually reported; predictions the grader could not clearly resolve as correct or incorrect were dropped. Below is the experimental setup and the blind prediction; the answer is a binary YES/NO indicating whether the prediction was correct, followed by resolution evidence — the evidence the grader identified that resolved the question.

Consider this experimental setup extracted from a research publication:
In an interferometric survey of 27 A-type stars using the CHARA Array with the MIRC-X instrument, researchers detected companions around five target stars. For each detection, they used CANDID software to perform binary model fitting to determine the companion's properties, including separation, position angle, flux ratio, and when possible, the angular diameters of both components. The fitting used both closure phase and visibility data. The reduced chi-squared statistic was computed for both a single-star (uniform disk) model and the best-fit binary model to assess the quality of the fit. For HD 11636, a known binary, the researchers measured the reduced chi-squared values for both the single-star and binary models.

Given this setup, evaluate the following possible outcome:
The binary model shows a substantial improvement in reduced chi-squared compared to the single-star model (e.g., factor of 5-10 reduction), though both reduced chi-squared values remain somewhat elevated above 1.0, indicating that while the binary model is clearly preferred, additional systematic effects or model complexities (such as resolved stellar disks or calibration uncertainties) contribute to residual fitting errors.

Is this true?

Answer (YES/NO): YES